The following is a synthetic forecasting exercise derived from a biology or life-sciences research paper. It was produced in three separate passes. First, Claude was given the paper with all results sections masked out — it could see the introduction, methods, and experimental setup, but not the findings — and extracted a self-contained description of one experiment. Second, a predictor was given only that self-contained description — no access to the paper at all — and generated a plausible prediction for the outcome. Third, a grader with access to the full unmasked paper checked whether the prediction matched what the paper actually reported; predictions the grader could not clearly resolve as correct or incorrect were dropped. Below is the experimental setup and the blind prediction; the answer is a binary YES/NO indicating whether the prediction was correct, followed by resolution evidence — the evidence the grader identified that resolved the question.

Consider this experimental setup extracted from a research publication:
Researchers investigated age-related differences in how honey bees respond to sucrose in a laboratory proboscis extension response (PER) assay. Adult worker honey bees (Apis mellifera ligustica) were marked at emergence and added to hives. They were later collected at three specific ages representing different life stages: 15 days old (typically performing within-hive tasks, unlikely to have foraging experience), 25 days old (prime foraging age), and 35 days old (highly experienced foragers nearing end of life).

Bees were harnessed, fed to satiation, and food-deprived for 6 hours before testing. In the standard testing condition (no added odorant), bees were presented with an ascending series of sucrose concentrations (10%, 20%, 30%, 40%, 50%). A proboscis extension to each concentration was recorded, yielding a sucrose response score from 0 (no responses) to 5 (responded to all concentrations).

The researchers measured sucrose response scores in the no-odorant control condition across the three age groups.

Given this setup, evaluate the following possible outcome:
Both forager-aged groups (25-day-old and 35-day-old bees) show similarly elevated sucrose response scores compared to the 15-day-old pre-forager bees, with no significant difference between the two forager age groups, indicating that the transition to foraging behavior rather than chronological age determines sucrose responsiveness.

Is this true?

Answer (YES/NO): NO